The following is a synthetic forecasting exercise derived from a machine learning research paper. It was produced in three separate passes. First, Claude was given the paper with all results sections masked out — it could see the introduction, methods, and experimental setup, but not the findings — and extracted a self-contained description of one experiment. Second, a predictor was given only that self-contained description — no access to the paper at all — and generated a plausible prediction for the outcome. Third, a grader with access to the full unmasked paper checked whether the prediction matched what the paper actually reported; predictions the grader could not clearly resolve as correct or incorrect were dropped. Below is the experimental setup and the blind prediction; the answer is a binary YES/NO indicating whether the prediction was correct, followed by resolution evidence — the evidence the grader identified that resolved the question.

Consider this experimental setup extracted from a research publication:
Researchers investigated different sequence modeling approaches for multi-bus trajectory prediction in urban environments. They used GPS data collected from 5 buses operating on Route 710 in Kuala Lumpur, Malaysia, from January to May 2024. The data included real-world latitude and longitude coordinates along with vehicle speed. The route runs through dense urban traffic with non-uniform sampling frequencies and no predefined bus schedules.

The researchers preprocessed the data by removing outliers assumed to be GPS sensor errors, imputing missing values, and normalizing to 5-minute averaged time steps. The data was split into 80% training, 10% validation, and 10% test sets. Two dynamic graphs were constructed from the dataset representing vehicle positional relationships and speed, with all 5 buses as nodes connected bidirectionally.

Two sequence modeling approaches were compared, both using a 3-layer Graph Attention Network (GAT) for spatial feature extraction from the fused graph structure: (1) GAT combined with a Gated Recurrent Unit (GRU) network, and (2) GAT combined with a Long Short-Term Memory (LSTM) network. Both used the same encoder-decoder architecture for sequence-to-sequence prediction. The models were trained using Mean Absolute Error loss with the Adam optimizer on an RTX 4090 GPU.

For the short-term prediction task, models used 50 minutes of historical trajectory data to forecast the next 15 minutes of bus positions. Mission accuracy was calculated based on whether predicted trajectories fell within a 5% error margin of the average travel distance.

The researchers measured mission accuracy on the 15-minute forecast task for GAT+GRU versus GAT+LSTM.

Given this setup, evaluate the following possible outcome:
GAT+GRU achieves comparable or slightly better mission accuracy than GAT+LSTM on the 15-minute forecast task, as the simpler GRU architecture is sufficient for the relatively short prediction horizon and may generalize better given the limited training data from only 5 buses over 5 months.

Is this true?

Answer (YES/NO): NO